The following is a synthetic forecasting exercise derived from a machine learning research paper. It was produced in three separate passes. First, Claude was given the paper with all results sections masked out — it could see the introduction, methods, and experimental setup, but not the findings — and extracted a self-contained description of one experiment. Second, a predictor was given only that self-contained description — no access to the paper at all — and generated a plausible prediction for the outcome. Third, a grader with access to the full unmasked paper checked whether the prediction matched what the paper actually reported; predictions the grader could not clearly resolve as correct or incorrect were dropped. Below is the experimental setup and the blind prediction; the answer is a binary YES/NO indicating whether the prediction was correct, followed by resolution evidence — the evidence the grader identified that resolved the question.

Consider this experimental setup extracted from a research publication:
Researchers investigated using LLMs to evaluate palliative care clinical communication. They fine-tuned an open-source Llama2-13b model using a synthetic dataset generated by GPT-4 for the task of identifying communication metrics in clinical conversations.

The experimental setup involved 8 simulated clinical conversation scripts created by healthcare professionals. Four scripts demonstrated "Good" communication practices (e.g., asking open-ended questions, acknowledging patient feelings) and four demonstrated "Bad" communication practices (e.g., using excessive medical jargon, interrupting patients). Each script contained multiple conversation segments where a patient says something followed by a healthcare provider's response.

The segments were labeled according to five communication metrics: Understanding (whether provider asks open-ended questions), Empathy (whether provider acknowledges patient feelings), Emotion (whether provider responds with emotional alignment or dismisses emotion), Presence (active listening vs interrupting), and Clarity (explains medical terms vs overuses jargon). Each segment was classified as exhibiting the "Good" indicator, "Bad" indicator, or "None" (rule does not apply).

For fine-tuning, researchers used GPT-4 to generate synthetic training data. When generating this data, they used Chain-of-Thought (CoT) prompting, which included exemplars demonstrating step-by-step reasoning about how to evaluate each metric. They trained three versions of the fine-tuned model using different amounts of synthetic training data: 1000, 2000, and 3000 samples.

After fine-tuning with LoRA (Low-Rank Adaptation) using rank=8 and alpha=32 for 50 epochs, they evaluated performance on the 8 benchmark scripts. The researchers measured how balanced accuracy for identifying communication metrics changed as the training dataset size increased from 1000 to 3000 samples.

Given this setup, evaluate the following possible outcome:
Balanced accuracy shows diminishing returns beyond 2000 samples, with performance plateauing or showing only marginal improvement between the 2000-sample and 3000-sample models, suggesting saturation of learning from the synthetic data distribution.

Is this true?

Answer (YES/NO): NO